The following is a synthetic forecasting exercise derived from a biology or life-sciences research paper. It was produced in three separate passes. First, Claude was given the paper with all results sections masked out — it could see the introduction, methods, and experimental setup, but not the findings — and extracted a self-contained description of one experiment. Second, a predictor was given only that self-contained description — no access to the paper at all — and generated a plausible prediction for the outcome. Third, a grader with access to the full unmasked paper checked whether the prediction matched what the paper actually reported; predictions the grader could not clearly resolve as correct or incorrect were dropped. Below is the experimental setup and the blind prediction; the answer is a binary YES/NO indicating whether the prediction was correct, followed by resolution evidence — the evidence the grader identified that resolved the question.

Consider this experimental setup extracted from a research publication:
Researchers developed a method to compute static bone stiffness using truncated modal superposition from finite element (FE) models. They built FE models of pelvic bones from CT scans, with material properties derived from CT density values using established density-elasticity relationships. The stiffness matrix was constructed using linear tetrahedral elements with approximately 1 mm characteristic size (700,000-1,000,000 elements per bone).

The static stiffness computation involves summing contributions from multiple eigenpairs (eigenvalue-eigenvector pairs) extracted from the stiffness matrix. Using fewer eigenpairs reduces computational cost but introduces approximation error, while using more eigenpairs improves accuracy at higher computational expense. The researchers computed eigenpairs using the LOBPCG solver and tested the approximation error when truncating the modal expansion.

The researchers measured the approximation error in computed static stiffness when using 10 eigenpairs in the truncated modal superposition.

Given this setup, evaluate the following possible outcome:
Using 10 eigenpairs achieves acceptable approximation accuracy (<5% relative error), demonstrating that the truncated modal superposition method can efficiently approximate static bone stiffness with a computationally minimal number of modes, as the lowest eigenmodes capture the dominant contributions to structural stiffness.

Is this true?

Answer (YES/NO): YES